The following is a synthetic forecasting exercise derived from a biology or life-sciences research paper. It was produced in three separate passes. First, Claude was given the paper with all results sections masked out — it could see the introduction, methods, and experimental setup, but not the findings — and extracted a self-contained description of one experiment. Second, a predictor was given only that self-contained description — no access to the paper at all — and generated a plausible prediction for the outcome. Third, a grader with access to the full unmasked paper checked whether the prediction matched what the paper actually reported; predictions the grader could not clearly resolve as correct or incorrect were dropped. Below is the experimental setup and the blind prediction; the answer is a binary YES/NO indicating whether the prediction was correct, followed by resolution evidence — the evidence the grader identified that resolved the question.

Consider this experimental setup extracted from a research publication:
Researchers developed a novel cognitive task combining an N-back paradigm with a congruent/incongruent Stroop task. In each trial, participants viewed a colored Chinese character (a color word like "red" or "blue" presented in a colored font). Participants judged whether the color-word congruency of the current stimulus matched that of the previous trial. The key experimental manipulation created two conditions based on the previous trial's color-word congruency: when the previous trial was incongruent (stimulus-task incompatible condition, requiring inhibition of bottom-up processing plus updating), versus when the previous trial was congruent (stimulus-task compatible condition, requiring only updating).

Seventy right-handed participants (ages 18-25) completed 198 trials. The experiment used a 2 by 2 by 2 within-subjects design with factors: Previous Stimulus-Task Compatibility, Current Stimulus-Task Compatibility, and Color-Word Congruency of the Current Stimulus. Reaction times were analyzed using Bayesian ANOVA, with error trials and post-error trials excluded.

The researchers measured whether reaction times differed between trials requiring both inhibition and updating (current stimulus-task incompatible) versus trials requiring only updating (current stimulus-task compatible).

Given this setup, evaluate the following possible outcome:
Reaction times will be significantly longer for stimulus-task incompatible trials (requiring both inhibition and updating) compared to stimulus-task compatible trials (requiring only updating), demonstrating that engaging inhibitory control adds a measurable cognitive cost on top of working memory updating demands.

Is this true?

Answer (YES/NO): YES